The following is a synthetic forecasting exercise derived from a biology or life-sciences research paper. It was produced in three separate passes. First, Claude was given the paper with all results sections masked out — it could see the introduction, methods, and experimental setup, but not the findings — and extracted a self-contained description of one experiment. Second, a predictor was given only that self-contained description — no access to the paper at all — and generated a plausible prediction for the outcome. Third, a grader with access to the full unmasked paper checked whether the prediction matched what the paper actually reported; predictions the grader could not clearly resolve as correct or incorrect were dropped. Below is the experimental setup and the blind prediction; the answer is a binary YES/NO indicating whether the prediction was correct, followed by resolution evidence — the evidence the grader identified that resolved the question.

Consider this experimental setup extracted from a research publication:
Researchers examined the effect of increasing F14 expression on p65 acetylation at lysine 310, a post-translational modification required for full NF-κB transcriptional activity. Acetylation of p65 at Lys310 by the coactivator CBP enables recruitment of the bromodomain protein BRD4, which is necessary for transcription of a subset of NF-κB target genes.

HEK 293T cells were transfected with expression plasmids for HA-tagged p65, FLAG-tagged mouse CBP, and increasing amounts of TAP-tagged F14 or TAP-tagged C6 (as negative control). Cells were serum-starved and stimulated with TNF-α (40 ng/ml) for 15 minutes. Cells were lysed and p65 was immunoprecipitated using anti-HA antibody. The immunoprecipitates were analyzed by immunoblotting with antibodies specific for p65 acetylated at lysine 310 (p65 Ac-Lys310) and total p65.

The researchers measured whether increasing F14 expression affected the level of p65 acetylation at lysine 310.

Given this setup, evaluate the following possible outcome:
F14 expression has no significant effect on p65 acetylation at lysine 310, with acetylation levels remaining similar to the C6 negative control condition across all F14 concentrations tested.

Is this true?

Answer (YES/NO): NO